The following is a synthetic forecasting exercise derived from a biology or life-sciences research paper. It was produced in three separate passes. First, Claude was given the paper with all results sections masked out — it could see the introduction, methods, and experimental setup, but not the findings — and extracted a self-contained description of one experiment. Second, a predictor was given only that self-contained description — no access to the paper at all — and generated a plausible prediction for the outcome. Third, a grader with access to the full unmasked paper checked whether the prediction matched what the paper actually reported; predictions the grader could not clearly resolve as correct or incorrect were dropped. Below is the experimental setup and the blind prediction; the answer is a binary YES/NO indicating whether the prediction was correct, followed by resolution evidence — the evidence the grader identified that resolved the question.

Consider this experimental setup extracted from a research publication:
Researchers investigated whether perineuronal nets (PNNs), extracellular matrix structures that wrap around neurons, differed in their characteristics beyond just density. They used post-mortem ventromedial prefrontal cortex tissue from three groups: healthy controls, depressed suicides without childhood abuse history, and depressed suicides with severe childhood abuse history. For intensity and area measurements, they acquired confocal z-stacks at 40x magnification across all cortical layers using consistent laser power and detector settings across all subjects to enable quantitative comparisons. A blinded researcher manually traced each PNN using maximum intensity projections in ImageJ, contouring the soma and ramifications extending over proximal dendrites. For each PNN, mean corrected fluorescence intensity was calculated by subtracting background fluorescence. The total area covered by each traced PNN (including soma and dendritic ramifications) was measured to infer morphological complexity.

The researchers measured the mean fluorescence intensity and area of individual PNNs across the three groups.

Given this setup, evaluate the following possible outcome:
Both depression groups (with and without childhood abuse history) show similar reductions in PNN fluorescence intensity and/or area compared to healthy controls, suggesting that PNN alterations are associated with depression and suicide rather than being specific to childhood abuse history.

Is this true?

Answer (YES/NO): NO